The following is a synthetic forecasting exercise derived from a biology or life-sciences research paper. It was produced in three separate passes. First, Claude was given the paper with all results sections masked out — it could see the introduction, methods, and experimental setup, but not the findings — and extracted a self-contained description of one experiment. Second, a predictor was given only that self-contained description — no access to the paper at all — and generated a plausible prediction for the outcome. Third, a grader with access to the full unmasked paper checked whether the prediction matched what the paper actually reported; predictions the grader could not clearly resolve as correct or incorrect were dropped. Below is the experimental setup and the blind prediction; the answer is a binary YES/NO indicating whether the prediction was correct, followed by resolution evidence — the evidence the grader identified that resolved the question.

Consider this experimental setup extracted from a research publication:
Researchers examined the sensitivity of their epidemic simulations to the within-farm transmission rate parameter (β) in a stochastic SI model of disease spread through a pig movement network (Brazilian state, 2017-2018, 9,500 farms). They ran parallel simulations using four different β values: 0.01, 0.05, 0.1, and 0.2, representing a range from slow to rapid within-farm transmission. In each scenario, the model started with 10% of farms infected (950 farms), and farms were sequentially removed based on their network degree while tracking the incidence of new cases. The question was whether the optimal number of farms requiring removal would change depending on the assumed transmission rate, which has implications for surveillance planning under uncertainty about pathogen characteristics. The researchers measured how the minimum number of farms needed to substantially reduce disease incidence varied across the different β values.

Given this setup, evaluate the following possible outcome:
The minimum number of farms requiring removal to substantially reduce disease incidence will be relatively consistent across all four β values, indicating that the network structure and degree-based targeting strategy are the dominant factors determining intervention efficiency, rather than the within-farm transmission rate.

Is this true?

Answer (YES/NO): YES